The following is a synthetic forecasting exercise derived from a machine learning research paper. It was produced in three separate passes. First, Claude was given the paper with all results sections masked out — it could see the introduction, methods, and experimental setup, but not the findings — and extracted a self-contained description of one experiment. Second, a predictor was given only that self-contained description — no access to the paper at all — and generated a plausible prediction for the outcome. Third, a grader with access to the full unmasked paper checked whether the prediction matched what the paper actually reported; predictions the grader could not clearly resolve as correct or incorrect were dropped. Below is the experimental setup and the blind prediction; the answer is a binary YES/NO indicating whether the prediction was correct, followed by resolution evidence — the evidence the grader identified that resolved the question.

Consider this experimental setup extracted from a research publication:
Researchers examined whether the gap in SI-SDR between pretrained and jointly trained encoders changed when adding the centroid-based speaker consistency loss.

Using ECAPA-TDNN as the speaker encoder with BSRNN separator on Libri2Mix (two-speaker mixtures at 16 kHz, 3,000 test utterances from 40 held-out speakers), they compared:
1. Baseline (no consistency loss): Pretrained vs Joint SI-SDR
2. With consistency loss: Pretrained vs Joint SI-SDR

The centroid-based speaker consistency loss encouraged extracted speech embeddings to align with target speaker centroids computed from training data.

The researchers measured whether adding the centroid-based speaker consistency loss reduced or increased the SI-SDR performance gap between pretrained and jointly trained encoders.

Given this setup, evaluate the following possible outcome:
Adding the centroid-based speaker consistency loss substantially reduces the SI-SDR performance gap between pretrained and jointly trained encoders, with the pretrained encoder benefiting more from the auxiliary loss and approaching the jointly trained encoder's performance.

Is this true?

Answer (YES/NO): NO